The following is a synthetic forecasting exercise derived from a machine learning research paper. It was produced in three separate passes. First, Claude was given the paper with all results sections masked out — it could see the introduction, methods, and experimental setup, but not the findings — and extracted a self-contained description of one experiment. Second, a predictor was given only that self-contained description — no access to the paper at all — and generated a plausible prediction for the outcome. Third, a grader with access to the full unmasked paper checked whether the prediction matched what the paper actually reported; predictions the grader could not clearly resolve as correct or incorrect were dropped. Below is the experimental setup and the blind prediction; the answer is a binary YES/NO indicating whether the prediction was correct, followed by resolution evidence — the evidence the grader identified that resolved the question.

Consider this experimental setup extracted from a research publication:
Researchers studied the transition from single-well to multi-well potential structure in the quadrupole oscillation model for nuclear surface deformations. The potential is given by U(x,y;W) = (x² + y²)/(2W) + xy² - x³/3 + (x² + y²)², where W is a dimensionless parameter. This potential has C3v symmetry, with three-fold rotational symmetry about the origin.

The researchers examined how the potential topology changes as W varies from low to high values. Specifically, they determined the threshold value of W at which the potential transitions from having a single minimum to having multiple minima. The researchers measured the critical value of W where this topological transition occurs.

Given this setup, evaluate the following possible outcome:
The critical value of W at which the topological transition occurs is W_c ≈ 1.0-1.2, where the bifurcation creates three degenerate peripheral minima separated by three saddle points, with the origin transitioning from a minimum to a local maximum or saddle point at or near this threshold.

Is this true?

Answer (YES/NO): NO